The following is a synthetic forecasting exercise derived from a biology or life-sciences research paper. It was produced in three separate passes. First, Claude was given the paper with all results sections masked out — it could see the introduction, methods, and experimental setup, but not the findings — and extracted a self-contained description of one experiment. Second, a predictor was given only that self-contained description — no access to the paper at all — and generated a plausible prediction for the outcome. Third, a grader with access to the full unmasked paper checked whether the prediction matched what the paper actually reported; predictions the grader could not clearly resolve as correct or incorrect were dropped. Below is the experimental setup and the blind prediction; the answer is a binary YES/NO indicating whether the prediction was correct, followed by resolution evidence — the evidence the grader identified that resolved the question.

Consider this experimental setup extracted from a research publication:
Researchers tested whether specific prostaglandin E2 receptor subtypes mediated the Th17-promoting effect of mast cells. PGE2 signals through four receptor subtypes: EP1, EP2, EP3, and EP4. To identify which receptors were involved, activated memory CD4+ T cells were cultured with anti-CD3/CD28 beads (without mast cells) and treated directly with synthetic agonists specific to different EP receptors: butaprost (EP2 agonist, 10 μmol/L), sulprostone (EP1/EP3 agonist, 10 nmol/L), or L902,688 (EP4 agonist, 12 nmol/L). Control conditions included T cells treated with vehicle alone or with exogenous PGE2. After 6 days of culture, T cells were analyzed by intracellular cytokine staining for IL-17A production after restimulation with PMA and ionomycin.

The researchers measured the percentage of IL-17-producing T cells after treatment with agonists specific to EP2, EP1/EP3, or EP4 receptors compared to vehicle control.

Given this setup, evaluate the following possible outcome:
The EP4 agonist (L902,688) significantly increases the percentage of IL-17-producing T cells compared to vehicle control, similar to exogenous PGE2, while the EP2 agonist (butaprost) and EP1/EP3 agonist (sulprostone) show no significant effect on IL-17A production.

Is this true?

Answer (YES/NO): NO